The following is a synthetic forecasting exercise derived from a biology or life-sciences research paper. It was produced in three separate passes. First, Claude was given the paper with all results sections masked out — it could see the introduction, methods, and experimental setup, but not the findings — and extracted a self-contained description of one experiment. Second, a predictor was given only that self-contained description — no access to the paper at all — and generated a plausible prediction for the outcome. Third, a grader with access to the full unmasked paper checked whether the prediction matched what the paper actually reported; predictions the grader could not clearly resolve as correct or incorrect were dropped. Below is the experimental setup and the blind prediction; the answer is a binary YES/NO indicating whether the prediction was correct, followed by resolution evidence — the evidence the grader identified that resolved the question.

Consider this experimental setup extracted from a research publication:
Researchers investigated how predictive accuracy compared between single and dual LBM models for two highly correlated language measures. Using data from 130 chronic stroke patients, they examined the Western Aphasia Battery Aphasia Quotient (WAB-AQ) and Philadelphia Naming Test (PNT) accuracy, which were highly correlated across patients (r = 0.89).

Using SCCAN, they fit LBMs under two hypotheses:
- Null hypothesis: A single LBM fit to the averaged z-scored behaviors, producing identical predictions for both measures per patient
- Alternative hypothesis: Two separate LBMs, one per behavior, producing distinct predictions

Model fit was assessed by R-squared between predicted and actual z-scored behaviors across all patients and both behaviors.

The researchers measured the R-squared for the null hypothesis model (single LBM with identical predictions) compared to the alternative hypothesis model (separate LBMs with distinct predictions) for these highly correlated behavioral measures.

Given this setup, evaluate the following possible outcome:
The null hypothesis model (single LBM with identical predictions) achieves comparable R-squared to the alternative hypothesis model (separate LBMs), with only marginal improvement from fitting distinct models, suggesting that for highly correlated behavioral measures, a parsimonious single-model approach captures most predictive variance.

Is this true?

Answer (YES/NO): YES